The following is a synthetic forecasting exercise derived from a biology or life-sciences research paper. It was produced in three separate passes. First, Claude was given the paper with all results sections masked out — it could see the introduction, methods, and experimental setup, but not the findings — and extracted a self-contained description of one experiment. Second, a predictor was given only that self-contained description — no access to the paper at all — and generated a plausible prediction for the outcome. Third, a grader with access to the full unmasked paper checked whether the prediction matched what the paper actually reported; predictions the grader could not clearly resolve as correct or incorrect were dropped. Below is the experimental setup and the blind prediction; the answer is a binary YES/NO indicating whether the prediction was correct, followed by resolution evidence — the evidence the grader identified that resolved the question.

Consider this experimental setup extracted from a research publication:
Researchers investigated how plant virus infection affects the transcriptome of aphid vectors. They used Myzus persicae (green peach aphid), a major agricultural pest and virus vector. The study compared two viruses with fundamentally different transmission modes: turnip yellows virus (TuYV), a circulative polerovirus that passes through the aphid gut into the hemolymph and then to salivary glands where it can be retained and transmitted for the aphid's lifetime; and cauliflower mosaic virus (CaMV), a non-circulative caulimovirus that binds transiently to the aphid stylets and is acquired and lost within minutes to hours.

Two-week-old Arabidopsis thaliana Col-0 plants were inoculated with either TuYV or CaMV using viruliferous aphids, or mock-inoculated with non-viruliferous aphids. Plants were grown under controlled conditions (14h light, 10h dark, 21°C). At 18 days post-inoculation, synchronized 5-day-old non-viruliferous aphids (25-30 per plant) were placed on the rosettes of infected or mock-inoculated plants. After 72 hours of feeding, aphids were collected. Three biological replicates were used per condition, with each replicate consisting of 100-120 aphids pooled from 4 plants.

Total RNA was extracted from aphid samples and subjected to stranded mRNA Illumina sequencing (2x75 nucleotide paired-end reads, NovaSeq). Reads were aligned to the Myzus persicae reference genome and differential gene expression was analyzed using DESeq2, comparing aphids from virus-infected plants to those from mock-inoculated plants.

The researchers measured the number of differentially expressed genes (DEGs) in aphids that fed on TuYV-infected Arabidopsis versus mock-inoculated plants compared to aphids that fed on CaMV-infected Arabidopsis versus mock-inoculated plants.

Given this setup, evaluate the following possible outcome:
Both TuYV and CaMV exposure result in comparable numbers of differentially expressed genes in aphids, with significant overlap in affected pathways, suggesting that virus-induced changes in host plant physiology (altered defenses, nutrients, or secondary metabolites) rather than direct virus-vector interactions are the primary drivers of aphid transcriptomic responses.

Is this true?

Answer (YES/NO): YES